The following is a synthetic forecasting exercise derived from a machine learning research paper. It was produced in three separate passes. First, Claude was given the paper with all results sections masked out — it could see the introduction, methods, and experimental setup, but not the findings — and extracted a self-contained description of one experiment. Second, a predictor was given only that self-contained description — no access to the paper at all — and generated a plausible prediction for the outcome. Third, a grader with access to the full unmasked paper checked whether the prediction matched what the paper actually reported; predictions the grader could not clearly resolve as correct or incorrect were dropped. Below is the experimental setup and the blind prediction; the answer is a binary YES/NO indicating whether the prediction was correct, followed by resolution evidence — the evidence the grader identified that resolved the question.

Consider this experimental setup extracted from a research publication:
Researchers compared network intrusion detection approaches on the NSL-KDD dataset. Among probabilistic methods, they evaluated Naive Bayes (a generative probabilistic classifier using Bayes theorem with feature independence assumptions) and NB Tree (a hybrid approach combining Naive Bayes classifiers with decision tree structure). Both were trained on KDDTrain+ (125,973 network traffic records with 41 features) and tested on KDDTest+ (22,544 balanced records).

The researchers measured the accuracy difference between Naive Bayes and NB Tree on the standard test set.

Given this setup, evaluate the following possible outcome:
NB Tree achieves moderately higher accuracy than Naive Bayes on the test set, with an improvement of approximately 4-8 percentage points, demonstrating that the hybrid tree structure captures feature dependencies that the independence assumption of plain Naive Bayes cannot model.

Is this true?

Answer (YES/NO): YES